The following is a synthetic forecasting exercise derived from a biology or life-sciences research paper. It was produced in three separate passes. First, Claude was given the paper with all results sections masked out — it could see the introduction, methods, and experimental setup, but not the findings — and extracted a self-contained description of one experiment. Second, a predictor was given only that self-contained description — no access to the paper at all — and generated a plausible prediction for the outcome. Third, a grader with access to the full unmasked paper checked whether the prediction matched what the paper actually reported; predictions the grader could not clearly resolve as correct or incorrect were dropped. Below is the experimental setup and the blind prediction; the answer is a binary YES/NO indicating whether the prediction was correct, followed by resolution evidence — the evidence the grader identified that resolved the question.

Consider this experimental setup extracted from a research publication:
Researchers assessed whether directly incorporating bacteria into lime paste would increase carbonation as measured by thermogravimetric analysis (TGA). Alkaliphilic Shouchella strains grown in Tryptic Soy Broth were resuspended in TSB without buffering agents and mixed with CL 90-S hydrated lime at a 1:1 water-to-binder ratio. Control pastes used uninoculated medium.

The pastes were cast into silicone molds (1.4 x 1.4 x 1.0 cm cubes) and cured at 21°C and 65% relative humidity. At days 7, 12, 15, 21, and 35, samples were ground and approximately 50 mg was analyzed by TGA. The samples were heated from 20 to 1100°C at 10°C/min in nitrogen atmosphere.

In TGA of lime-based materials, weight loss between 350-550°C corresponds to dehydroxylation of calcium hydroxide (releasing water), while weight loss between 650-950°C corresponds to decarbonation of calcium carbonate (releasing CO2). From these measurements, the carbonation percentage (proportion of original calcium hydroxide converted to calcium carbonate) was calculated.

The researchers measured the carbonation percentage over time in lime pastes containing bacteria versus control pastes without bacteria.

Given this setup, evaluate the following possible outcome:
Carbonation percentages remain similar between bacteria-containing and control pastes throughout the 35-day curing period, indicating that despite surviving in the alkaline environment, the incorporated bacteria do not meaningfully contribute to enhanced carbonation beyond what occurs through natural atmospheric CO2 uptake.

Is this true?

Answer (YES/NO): NO